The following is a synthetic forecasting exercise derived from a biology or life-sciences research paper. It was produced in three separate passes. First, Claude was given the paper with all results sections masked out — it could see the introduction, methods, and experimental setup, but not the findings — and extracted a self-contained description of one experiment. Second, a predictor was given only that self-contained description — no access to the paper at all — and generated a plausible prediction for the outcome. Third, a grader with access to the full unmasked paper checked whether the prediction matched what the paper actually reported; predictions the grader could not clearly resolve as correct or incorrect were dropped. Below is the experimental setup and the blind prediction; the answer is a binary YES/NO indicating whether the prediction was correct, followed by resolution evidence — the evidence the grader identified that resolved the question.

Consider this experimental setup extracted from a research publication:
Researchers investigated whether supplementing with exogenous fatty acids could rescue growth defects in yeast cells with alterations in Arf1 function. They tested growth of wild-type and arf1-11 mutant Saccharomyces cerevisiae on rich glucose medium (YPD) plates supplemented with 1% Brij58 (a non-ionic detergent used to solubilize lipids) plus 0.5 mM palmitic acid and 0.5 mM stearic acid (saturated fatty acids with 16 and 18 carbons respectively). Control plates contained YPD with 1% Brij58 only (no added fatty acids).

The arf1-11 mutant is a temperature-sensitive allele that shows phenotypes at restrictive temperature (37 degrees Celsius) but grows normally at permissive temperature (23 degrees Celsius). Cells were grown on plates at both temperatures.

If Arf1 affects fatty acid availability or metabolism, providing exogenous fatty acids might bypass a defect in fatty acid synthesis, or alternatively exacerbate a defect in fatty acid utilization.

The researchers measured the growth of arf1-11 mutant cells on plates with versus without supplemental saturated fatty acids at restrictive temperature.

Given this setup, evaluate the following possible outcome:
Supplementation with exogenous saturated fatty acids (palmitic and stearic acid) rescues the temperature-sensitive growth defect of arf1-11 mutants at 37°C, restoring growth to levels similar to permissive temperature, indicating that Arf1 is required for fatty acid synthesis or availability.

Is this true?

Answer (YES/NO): NO